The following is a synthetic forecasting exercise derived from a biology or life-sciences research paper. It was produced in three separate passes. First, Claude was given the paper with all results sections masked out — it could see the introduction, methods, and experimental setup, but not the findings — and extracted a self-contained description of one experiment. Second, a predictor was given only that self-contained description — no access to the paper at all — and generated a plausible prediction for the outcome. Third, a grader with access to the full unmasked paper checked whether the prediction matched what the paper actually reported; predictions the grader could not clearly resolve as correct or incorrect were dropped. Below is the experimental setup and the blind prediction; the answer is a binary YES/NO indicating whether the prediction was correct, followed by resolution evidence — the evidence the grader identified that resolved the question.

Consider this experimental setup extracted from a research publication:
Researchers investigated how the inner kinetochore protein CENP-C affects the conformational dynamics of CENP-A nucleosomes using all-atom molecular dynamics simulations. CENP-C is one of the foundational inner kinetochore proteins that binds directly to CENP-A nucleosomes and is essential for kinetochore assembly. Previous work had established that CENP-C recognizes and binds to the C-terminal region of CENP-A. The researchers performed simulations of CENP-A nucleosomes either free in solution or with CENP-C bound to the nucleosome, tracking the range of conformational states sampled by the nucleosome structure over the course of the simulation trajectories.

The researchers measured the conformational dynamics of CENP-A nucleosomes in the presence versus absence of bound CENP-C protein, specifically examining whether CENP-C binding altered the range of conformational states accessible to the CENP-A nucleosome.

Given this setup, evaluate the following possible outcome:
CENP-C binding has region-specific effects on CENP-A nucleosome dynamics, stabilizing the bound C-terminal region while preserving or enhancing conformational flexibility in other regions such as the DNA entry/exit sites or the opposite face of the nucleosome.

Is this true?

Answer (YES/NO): NO